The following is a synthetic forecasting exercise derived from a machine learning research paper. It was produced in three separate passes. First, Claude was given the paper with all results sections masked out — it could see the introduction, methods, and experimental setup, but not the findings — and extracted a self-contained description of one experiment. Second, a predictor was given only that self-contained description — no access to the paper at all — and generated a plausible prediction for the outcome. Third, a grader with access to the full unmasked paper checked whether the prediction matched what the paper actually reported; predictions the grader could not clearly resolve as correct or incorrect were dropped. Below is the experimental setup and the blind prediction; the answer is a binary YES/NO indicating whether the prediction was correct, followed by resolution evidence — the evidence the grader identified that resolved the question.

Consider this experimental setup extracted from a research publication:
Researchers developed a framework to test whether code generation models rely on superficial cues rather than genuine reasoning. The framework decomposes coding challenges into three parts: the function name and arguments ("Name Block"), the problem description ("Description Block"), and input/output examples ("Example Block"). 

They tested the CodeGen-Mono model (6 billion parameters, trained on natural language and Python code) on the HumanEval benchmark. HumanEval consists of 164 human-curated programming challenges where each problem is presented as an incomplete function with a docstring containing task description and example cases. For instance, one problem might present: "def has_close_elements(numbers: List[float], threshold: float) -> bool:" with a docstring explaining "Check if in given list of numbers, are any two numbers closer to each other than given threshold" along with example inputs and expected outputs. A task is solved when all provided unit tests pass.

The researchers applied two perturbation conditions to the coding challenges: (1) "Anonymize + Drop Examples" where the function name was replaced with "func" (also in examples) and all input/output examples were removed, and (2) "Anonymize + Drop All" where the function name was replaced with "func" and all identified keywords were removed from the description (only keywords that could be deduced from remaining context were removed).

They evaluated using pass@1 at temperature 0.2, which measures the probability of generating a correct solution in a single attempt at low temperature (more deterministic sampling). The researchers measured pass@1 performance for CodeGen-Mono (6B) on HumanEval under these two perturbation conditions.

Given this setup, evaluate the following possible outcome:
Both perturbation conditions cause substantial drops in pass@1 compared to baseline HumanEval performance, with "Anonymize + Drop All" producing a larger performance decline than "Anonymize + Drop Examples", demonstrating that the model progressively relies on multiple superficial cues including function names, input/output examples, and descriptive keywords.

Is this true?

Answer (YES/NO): YES